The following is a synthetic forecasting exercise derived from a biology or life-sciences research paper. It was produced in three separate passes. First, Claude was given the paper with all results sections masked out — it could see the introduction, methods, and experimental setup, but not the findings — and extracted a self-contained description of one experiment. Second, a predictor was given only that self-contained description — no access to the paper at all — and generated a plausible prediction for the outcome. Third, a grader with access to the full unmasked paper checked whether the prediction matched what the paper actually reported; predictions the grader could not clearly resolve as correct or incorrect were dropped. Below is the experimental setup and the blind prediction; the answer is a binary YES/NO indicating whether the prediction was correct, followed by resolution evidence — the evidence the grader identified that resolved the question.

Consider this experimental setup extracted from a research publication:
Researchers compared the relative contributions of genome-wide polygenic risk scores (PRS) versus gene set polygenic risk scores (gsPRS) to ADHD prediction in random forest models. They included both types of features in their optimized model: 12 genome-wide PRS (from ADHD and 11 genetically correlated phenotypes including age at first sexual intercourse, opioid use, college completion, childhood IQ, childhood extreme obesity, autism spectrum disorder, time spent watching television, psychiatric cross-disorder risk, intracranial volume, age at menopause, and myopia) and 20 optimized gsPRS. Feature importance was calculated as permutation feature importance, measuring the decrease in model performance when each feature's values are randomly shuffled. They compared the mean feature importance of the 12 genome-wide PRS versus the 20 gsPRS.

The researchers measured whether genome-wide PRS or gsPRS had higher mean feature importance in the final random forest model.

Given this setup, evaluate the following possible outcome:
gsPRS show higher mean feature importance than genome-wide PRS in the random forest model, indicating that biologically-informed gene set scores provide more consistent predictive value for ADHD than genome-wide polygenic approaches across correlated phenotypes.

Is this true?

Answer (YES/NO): NO